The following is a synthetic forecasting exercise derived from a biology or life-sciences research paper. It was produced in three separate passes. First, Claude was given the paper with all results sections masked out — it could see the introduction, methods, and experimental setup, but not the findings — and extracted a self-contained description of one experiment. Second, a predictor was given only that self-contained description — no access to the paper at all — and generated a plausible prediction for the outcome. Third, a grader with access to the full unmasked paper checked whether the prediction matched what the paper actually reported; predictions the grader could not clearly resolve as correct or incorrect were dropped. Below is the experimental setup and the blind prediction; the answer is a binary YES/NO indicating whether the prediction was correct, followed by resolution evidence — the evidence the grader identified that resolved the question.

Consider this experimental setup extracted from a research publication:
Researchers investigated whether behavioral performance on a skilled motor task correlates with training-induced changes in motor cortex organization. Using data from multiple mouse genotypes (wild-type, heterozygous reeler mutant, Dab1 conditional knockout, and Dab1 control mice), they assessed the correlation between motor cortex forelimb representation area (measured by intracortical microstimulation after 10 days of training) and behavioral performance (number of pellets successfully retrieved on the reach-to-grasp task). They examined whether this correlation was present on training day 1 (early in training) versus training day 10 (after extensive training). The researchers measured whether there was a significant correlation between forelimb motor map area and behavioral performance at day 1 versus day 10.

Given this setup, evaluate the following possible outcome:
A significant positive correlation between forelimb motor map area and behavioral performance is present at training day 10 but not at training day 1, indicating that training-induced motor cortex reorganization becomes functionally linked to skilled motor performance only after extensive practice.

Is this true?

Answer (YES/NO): YES